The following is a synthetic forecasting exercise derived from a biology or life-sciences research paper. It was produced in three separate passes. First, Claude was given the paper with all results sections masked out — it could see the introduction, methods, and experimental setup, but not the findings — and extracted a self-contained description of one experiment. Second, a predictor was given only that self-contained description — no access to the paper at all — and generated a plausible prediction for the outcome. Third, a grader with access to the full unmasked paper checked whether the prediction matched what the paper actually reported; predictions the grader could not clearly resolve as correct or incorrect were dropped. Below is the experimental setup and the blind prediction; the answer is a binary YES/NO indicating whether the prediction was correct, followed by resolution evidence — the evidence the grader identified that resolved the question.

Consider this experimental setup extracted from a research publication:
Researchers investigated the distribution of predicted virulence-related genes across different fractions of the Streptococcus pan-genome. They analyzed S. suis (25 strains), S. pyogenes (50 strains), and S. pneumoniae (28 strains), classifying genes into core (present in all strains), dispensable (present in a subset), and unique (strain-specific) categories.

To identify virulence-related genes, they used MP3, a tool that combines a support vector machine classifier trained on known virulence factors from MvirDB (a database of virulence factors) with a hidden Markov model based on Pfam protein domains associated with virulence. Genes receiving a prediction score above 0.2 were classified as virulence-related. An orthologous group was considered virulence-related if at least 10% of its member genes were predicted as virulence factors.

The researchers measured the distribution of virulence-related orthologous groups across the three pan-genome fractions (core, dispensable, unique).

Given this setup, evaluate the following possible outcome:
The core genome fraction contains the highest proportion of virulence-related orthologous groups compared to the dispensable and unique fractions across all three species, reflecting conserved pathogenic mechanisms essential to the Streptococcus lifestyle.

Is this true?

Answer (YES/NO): NO